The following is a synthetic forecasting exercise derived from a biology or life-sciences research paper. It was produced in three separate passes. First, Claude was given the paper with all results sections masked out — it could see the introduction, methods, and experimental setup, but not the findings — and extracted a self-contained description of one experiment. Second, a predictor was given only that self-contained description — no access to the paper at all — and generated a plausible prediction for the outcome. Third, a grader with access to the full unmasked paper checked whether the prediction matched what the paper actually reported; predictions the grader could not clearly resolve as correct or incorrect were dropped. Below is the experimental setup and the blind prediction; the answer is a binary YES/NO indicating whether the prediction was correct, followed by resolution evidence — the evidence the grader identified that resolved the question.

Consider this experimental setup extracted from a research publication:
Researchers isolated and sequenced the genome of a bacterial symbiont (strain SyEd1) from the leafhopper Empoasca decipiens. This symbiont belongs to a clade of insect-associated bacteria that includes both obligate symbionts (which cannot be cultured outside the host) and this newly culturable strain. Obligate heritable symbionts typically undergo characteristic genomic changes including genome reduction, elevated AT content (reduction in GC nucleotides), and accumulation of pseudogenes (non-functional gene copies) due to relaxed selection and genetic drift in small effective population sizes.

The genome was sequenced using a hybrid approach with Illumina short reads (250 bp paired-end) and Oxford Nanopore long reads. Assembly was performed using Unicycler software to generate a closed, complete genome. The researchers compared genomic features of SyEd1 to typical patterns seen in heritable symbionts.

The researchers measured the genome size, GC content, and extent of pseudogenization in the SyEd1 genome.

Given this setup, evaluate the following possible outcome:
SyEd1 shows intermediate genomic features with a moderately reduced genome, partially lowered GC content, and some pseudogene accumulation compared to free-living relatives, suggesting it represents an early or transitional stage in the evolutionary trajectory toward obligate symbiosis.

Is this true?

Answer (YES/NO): NO